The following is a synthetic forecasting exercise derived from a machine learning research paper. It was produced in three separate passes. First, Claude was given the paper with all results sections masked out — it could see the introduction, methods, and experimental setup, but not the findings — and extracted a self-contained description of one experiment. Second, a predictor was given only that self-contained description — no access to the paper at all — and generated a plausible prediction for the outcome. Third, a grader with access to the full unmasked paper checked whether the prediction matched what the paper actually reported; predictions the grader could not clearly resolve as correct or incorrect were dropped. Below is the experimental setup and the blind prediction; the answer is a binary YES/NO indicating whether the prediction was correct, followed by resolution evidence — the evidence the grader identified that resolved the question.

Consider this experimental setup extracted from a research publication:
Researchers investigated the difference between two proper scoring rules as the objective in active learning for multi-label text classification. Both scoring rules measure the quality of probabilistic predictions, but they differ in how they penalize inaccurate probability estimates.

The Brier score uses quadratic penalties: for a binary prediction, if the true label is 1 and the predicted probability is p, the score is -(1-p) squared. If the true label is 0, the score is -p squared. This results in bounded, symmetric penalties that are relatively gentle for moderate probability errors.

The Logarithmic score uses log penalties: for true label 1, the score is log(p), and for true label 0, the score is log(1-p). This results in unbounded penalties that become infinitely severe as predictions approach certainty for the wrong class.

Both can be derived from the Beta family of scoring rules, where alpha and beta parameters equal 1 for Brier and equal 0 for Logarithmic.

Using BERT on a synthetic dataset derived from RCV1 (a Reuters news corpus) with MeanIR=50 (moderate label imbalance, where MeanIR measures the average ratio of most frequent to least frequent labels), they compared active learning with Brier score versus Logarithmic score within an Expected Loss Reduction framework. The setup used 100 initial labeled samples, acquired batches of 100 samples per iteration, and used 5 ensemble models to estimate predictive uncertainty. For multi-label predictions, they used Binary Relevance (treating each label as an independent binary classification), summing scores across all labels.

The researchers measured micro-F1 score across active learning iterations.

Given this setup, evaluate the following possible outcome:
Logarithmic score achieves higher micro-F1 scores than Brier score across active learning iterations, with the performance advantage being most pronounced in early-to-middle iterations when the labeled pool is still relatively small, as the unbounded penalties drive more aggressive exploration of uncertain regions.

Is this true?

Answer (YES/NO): NO